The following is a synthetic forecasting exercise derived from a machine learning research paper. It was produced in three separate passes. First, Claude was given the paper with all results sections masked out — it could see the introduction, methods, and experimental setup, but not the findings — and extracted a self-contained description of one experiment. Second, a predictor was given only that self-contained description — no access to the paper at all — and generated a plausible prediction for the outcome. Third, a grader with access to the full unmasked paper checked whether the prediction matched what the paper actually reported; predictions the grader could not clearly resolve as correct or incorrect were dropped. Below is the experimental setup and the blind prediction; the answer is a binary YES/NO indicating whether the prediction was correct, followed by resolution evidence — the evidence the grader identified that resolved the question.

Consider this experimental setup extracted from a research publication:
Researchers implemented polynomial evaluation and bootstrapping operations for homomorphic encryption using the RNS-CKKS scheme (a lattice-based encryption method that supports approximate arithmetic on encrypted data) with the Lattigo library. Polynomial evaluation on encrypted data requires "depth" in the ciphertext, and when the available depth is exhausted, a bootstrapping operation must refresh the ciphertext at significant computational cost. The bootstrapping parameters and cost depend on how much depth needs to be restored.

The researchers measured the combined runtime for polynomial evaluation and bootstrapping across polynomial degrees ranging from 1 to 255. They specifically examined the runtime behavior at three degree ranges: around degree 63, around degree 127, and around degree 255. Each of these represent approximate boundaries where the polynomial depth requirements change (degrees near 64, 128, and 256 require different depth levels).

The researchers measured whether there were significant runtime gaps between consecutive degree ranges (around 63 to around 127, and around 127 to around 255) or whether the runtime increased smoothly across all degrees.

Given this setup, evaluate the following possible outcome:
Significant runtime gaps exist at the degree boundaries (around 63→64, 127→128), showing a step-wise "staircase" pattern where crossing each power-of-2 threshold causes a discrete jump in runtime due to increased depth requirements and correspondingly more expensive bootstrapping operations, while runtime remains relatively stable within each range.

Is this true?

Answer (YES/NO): YES